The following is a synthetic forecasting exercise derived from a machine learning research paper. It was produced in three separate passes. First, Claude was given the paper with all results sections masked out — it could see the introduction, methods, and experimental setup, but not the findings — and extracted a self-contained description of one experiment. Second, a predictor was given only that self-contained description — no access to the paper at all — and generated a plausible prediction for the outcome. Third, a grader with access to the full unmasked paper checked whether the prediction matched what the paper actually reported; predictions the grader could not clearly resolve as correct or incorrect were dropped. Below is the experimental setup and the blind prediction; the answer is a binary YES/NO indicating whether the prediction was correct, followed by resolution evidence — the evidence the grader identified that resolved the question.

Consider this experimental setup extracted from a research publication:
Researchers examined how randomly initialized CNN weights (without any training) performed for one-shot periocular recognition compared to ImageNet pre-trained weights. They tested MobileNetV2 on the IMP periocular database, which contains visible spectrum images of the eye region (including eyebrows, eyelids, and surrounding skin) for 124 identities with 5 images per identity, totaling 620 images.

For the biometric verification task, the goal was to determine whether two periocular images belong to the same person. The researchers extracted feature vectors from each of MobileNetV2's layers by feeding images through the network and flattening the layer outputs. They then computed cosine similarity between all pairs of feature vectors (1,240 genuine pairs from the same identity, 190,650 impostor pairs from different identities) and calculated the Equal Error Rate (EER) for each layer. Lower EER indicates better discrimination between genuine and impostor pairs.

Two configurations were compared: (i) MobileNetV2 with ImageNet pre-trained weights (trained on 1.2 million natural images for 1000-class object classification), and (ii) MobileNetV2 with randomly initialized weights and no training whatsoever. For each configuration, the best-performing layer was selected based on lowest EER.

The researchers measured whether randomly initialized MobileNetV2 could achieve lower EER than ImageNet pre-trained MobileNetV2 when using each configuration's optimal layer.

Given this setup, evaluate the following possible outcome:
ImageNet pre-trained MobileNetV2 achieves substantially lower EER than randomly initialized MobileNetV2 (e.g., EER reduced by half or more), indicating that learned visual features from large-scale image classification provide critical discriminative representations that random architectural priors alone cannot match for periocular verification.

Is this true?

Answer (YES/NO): NO